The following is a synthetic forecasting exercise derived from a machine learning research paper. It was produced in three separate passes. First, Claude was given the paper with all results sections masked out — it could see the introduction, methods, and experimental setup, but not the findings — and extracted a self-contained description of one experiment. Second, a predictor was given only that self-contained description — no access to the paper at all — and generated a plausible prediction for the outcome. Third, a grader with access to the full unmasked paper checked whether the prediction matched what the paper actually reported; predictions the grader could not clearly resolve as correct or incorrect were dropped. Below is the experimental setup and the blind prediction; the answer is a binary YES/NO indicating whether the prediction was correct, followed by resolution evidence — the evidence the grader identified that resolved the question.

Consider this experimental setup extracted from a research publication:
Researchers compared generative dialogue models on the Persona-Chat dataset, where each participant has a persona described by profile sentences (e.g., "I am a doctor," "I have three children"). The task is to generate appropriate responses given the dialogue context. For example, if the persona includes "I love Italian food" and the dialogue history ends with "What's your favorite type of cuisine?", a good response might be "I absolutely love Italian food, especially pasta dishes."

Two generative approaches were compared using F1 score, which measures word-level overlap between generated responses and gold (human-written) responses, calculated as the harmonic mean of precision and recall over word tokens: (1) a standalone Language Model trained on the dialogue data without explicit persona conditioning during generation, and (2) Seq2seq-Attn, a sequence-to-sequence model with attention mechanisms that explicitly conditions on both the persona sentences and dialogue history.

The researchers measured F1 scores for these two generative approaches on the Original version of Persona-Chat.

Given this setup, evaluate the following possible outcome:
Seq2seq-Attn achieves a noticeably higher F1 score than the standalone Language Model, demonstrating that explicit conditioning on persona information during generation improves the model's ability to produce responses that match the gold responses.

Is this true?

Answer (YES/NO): NO